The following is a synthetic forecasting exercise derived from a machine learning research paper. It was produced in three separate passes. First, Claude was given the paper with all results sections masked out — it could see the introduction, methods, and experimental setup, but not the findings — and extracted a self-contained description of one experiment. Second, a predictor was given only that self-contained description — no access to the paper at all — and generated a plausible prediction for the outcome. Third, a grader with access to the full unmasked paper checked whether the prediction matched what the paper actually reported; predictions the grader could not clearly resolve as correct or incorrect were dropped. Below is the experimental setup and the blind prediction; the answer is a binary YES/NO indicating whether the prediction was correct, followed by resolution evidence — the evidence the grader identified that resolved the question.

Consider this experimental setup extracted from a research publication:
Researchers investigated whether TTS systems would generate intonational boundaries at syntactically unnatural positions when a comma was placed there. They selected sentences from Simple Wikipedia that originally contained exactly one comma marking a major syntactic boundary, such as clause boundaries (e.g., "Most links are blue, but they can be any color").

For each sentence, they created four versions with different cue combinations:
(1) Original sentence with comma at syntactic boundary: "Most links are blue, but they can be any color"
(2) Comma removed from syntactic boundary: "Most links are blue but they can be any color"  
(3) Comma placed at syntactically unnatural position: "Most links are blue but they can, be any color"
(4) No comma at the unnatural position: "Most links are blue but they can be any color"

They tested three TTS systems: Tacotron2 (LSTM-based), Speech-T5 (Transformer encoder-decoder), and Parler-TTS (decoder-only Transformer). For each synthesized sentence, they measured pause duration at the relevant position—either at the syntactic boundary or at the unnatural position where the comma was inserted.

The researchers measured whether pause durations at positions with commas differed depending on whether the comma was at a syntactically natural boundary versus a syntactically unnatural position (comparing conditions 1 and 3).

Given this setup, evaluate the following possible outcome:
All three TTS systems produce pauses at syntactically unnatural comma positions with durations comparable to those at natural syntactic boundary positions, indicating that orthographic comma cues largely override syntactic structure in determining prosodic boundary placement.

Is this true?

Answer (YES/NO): NO